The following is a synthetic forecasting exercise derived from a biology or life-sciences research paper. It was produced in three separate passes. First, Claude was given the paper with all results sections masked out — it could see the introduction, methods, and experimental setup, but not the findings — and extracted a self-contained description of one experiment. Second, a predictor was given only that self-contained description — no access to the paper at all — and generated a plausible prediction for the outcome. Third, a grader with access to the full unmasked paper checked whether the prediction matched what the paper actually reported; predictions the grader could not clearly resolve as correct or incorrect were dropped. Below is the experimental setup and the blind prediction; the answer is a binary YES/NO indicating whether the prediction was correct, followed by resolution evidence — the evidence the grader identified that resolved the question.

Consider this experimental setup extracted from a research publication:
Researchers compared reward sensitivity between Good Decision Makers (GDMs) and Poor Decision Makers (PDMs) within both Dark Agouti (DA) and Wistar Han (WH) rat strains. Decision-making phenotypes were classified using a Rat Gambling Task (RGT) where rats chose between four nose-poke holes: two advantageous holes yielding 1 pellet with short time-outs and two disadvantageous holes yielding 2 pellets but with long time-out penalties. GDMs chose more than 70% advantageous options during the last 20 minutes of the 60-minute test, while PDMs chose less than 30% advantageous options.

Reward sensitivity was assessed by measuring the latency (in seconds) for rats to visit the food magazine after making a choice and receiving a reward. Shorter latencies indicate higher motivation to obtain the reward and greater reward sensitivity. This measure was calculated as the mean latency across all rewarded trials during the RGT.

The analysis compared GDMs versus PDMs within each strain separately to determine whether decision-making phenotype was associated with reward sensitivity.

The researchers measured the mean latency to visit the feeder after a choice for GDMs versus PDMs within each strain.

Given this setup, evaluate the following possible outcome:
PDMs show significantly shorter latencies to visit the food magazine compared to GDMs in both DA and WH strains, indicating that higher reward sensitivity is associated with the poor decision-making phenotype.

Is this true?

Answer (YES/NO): YES